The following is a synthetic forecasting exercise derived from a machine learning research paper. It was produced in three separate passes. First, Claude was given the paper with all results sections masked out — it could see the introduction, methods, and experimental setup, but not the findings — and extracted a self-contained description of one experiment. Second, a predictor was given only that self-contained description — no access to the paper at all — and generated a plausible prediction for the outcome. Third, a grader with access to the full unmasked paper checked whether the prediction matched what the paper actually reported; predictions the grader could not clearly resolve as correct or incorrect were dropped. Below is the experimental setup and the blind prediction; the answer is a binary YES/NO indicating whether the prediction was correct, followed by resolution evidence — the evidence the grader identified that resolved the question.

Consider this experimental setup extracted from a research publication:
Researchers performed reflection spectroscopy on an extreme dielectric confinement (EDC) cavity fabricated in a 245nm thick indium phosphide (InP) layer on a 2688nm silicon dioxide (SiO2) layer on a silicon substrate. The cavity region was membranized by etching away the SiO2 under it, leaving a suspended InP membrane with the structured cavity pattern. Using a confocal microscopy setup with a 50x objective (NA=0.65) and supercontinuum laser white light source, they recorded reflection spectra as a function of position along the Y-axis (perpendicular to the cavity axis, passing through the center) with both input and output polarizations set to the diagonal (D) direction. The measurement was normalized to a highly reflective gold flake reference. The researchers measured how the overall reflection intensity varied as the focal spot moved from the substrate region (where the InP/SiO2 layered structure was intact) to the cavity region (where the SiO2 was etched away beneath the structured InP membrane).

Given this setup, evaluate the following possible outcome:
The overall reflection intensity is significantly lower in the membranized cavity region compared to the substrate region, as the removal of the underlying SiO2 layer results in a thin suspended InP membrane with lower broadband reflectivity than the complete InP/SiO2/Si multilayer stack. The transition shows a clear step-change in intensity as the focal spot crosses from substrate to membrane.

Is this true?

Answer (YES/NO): YES